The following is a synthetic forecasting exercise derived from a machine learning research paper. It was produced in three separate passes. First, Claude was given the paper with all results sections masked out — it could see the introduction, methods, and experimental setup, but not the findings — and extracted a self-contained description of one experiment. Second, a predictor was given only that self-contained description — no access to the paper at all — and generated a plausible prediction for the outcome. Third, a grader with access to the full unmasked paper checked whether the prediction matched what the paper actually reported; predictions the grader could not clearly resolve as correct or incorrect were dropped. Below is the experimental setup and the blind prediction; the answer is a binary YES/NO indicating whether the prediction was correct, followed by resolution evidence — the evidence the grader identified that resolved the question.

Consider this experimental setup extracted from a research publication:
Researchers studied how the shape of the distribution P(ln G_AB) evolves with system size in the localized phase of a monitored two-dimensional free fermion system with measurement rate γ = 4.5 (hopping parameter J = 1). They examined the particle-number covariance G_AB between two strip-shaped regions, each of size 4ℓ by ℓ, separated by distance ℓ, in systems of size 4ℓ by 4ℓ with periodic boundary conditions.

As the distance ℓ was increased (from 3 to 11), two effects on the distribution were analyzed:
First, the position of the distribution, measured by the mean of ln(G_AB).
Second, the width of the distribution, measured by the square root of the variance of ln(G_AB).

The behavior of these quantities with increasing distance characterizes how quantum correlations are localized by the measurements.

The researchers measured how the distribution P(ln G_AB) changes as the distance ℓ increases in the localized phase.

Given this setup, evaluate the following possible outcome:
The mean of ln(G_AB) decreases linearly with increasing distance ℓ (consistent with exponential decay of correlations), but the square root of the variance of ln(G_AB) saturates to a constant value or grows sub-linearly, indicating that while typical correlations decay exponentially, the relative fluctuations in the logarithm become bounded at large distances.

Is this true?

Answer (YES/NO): YES